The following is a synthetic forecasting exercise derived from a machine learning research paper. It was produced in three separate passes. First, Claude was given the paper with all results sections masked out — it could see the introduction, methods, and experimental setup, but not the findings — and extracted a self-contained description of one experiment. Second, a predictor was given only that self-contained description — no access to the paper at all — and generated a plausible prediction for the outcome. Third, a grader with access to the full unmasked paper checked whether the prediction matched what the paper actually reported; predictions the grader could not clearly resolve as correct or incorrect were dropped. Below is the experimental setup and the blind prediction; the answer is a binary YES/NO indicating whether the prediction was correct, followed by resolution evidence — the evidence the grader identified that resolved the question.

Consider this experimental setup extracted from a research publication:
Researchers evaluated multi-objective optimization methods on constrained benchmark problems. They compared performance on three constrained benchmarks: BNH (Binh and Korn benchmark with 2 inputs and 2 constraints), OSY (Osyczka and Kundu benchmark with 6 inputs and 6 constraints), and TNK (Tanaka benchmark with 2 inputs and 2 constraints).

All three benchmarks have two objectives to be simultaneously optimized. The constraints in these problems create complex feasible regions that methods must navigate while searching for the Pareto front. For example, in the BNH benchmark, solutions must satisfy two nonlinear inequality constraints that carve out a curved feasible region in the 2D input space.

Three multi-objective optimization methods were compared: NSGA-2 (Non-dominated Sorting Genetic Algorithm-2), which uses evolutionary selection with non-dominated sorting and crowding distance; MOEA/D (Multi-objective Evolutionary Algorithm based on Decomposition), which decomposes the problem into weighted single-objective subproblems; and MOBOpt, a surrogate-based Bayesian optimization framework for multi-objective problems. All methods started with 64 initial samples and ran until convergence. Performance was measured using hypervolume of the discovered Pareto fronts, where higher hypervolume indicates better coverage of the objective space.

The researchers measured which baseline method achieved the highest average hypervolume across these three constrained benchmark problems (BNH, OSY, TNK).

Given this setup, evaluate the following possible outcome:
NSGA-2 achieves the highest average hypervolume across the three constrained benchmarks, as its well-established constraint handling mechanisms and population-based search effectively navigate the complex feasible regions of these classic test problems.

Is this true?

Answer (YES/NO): NO